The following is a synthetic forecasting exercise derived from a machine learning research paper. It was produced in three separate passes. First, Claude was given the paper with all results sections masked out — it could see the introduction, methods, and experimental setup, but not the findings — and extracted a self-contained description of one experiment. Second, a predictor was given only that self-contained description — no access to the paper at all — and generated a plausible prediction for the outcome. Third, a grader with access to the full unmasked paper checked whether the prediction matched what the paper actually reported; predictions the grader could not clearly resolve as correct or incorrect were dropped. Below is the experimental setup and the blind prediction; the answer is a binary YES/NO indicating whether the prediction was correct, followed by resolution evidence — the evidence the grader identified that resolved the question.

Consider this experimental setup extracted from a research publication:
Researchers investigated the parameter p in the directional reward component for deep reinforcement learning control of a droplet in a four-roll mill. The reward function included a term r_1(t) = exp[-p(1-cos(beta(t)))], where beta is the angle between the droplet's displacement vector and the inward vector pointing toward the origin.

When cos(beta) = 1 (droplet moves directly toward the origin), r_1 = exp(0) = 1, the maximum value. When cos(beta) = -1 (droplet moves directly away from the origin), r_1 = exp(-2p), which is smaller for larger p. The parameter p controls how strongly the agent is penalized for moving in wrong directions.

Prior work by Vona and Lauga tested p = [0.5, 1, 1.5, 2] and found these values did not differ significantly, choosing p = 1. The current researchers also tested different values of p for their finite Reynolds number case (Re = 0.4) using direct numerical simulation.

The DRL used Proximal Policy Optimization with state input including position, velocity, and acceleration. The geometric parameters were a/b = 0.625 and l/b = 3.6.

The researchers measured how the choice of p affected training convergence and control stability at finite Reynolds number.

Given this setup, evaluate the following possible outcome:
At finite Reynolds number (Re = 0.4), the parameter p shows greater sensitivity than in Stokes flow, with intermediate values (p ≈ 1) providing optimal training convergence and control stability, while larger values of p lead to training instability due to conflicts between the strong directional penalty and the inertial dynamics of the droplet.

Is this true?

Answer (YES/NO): NO